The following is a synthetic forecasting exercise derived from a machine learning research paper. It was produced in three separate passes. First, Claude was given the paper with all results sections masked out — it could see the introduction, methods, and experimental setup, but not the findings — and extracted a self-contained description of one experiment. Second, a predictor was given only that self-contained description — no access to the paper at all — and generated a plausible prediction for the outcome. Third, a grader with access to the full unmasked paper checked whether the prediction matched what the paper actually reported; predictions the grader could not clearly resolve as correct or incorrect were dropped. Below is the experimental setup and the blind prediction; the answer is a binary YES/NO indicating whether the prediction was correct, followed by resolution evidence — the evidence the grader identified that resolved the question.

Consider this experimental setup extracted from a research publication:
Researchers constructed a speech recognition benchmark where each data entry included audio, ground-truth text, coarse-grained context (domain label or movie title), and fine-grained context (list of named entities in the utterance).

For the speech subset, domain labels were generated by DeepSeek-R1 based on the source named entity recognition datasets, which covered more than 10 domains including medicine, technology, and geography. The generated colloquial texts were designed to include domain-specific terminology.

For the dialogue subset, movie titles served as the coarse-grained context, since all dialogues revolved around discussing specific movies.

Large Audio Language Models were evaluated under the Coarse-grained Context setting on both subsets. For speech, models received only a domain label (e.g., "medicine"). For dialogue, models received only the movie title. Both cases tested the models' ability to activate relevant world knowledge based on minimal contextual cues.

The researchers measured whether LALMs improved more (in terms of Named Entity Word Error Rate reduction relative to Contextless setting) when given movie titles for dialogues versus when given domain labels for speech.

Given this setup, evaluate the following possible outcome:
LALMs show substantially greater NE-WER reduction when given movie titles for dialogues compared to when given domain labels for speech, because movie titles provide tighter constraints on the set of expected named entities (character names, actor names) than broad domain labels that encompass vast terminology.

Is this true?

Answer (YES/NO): YES